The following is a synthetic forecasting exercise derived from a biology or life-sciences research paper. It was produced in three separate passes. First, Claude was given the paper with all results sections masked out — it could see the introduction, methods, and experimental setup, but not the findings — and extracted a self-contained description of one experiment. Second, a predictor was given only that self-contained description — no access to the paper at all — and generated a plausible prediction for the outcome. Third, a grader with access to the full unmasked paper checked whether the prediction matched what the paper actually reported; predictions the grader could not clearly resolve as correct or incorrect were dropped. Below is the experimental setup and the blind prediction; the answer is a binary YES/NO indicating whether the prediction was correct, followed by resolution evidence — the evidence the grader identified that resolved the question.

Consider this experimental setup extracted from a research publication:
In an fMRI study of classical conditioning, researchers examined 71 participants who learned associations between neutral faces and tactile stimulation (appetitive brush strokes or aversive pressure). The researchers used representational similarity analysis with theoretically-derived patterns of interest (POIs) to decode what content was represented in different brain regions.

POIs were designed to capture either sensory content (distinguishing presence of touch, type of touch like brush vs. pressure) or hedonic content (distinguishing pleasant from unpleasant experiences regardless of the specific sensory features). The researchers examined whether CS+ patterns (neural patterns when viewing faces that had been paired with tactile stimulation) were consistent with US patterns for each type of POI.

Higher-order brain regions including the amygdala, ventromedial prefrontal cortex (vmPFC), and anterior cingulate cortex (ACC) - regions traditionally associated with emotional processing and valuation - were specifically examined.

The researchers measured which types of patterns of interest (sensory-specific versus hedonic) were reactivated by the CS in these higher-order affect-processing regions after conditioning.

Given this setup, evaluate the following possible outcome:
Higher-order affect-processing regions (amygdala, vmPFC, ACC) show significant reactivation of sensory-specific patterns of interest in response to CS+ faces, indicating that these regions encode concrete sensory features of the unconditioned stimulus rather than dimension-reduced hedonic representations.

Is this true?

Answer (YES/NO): NO